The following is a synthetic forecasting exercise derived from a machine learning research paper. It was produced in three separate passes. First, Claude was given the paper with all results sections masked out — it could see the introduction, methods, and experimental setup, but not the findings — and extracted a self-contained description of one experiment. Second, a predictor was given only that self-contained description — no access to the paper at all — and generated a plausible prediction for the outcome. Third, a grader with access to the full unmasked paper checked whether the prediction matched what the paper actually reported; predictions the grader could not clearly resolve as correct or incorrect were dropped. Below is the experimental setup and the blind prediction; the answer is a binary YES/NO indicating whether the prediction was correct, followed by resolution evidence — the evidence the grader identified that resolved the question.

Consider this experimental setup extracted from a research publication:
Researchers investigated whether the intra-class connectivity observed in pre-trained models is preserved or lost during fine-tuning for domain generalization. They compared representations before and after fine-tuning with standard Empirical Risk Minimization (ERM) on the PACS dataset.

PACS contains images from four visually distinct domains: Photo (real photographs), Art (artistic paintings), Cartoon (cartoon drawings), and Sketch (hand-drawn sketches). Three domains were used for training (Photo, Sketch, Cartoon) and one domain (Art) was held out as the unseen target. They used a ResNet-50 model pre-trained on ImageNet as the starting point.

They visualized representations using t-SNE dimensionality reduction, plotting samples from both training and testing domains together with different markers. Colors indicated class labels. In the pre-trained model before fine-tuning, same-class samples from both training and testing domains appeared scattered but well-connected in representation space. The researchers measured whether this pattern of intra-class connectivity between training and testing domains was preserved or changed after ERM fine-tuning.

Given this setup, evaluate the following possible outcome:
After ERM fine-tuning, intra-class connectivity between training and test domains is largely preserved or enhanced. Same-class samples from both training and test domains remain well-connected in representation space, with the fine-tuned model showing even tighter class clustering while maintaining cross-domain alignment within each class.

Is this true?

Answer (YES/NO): NO